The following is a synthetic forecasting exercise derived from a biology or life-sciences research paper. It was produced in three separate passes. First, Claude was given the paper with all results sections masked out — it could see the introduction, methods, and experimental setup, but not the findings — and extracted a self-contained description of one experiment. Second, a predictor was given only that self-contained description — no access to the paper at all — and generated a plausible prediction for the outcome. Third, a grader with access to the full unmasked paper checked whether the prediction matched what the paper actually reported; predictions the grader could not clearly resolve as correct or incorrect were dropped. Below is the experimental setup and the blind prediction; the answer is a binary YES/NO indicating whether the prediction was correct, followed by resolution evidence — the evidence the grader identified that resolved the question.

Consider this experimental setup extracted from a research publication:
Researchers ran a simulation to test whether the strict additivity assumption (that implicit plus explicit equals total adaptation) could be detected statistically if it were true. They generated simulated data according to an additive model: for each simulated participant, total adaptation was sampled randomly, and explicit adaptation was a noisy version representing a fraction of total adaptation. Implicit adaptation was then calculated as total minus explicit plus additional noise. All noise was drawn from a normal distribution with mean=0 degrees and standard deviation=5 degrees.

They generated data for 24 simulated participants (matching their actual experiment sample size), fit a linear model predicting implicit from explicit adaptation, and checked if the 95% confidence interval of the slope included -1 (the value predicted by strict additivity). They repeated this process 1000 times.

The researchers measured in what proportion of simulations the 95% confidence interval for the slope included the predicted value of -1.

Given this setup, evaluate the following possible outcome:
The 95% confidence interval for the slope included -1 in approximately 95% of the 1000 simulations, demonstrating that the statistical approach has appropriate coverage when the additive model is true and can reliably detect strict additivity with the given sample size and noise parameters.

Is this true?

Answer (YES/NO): YES